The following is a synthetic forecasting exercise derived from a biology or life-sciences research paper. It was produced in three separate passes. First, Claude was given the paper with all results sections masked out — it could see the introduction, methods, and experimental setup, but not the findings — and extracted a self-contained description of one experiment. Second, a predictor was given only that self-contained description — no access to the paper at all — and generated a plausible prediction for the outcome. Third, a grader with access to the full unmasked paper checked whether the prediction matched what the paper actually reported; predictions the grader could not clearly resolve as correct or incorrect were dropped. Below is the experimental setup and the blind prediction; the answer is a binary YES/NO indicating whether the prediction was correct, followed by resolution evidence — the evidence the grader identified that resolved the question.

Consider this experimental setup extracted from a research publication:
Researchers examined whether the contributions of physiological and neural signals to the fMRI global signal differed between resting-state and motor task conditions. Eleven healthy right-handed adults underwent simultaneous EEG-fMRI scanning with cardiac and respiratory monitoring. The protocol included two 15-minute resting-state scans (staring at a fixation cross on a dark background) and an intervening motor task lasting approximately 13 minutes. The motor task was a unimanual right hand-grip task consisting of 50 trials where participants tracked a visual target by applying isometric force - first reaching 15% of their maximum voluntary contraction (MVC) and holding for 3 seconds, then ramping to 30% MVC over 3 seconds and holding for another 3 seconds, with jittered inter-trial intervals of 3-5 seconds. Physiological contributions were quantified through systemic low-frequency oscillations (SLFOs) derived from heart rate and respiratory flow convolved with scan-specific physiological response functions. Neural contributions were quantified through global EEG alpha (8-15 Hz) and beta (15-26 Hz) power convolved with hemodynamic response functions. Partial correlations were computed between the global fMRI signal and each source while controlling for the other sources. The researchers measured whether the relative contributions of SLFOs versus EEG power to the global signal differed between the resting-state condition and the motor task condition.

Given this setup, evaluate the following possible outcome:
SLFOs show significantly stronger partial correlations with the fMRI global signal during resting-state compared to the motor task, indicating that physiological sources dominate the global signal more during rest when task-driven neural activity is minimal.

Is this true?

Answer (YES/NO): NO